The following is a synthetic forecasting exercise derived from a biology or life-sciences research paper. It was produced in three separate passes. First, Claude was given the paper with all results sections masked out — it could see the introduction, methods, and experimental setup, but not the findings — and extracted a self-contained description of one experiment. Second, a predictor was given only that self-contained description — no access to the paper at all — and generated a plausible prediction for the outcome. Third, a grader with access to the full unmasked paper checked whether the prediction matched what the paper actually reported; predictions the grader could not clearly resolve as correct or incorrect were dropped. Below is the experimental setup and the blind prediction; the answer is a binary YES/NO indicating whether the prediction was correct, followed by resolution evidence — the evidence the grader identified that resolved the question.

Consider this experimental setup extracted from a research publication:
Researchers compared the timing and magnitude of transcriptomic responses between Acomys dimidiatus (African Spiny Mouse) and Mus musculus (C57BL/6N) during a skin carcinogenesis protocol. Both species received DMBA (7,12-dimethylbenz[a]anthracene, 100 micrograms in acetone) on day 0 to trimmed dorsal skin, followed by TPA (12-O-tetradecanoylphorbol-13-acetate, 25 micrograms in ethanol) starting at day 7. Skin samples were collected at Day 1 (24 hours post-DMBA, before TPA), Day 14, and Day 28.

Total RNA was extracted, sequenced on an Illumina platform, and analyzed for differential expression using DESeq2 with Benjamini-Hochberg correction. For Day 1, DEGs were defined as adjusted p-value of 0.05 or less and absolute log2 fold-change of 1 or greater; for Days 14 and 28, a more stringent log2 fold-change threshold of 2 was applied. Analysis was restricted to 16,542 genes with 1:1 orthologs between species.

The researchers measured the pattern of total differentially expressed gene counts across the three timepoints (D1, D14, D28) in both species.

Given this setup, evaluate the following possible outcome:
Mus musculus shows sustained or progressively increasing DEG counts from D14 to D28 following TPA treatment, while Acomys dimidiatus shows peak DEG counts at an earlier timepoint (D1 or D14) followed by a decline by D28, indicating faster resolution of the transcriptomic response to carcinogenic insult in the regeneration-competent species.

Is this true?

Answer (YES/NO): YES